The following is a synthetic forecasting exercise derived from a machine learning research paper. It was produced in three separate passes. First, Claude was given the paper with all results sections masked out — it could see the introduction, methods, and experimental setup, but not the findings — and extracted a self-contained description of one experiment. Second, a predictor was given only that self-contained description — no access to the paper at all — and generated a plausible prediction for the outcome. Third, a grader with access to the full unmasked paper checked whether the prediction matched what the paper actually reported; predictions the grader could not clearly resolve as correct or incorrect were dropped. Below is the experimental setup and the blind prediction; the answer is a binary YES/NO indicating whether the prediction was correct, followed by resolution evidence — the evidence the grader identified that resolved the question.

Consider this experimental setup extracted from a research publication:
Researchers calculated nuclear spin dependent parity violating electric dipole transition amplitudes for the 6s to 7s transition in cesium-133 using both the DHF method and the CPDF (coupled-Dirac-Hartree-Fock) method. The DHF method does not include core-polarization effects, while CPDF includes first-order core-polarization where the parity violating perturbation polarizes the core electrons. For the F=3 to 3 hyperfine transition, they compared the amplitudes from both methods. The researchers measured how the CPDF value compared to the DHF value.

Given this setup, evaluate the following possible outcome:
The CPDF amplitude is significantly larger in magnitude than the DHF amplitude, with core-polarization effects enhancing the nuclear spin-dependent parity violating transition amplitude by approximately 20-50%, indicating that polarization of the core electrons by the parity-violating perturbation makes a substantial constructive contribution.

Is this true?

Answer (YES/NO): YES